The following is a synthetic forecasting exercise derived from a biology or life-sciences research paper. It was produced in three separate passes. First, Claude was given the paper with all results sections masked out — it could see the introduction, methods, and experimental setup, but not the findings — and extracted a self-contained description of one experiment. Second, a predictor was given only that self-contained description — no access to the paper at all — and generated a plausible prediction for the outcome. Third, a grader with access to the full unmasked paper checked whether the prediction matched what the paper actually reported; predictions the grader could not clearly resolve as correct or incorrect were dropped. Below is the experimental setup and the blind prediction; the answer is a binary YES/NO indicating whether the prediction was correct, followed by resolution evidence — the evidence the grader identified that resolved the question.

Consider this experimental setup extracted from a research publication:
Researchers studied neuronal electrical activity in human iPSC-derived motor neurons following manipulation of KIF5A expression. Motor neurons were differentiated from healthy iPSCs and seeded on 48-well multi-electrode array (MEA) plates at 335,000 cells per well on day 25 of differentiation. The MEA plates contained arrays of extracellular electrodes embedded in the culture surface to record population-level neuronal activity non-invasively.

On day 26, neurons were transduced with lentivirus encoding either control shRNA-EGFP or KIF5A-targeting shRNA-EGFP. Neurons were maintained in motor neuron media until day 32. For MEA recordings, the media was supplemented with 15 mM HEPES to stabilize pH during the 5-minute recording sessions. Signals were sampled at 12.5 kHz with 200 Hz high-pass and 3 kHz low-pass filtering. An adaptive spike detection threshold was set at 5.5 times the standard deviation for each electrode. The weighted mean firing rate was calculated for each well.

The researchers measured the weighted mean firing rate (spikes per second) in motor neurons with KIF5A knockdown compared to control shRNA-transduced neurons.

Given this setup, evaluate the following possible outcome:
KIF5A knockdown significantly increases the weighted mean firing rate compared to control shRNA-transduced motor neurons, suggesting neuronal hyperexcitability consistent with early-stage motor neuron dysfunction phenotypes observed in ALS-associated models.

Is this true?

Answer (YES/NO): NO